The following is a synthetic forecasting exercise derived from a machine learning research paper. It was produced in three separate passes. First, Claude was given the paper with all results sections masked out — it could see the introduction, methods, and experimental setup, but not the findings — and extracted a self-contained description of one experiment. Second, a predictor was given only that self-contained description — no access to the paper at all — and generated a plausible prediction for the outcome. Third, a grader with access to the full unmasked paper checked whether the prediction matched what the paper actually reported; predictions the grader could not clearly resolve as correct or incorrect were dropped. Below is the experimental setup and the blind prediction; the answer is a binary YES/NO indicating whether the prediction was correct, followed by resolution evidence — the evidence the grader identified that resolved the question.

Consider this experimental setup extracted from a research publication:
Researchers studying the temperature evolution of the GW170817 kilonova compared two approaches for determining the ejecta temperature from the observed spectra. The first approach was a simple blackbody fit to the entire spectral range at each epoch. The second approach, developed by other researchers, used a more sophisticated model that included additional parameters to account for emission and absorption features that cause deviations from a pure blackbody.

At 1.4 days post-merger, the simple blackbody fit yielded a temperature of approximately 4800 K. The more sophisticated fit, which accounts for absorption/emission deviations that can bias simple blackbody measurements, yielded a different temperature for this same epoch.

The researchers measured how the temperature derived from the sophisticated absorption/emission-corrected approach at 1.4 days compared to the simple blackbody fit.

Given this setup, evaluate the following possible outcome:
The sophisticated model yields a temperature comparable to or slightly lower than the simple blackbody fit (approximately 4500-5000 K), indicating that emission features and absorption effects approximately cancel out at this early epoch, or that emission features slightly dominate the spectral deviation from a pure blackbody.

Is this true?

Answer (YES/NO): NO